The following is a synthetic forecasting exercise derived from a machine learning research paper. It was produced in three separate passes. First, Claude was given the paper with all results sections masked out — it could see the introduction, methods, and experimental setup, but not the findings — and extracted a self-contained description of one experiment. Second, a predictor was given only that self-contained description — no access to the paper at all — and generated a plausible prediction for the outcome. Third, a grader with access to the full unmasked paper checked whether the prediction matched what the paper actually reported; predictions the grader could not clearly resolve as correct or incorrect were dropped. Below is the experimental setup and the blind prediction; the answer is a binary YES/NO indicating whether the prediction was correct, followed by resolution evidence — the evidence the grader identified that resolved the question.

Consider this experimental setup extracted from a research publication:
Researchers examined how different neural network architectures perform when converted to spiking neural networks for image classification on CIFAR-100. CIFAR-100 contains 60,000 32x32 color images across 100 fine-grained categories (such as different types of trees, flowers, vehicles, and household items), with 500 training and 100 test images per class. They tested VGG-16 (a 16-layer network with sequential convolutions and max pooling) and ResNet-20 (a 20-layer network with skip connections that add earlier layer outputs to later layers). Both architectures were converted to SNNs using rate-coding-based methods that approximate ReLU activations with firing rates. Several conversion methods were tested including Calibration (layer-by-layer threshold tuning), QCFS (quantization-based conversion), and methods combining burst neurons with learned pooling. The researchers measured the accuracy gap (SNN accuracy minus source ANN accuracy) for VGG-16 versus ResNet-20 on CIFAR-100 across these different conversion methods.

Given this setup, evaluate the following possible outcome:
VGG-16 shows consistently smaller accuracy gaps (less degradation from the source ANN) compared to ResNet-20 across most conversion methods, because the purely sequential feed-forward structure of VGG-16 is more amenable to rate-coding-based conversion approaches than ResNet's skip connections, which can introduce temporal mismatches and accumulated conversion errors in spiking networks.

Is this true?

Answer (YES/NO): YES